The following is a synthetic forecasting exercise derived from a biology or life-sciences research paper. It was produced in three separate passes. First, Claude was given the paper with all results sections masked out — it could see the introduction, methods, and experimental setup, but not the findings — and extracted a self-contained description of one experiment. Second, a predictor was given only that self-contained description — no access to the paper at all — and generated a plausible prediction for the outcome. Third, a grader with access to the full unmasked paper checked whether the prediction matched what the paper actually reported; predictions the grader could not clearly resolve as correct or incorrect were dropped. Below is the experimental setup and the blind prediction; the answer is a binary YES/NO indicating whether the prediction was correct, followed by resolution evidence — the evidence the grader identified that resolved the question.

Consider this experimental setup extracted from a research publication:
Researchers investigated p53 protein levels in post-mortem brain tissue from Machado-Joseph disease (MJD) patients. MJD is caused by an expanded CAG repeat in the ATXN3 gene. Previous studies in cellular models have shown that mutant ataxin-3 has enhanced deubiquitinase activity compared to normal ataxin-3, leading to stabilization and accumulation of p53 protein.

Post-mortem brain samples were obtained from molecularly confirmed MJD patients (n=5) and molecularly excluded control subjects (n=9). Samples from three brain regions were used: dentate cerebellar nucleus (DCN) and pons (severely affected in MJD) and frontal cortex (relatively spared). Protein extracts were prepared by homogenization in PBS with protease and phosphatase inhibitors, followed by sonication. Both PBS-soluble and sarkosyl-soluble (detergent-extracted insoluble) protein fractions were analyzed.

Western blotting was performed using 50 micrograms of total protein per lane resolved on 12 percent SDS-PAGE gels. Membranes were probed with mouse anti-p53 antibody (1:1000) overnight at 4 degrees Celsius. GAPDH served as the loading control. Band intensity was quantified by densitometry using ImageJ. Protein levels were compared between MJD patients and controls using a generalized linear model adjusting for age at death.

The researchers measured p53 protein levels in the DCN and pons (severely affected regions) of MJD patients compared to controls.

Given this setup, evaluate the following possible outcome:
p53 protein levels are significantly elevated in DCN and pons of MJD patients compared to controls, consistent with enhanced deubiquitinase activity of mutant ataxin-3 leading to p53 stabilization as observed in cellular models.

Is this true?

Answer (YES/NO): NO